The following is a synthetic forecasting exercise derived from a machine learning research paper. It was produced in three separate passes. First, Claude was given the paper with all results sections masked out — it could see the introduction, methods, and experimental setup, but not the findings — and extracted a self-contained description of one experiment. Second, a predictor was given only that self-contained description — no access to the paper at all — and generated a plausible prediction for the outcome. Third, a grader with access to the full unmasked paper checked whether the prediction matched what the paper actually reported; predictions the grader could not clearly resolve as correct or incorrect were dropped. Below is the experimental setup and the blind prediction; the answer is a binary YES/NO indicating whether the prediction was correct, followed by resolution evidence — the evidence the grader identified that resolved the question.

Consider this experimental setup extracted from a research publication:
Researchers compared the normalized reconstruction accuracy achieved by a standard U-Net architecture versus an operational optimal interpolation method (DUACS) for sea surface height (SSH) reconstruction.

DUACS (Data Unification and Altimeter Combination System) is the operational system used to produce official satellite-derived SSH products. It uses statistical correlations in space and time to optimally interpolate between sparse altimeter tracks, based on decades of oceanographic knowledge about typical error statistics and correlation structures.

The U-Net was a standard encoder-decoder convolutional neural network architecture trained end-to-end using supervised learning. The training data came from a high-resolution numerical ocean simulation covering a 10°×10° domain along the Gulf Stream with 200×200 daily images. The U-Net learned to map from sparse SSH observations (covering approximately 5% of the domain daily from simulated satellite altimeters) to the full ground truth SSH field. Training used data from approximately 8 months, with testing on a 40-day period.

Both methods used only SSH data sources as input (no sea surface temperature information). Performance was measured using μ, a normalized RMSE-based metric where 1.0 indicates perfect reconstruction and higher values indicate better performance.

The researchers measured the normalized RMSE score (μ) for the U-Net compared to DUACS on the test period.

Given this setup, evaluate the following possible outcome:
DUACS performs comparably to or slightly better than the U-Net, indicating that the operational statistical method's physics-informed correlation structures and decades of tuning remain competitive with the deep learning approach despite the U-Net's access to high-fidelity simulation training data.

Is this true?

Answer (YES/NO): NO